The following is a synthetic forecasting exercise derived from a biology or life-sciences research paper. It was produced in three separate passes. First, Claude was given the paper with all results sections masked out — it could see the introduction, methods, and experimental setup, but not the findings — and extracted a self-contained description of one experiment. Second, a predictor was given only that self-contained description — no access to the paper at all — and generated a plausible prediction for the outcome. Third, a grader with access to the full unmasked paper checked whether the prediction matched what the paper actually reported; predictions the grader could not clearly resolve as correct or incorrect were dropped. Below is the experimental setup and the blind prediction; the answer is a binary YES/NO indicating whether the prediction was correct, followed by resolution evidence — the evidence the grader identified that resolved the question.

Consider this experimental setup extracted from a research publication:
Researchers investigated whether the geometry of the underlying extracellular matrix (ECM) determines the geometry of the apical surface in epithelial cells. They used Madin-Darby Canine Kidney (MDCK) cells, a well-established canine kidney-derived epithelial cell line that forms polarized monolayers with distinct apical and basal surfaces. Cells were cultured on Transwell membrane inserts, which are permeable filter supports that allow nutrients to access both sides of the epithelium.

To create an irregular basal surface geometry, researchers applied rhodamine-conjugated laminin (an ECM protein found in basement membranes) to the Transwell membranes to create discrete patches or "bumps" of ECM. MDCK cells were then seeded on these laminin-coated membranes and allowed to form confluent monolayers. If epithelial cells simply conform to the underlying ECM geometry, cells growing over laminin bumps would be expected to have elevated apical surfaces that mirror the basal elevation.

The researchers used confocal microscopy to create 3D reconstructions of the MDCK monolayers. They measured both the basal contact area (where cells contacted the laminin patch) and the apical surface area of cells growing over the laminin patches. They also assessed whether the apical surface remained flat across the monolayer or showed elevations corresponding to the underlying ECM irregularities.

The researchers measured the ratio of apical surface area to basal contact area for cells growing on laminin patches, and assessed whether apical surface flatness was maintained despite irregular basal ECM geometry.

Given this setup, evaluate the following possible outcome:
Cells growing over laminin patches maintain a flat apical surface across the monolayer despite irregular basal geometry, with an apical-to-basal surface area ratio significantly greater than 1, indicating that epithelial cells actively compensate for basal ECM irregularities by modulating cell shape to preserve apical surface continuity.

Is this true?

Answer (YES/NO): NO